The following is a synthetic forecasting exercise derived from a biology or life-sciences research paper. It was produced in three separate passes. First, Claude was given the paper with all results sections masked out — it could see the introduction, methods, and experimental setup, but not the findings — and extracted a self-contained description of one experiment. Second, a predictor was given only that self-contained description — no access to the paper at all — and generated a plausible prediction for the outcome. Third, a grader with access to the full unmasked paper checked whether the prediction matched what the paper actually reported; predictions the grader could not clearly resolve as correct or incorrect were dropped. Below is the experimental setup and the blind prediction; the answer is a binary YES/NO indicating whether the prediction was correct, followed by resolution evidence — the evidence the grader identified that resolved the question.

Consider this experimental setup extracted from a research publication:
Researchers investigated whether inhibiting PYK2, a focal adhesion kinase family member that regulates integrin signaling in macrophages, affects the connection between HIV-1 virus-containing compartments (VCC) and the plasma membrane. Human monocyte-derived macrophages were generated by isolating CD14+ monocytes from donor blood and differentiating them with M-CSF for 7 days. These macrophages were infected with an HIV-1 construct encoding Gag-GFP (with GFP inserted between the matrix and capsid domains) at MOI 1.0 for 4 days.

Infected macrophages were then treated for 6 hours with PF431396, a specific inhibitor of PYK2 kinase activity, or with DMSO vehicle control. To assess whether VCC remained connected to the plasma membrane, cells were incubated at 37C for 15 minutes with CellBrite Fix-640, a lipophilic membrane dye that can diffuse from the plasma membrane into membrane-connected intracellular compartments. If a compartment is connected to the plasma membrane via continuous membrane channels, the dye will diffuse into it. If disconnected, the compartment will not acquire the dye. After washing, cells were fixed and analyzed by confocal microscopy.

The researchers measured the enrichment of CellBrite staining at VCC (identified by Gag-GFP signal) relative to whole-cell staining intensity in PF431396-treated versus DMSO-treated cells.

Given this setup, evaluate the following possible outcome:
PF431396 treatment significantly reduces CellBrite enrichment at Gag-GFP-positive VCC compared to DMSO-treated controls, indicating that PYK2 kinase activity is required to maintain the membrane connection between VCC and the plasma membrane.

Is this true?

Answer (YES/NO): YES